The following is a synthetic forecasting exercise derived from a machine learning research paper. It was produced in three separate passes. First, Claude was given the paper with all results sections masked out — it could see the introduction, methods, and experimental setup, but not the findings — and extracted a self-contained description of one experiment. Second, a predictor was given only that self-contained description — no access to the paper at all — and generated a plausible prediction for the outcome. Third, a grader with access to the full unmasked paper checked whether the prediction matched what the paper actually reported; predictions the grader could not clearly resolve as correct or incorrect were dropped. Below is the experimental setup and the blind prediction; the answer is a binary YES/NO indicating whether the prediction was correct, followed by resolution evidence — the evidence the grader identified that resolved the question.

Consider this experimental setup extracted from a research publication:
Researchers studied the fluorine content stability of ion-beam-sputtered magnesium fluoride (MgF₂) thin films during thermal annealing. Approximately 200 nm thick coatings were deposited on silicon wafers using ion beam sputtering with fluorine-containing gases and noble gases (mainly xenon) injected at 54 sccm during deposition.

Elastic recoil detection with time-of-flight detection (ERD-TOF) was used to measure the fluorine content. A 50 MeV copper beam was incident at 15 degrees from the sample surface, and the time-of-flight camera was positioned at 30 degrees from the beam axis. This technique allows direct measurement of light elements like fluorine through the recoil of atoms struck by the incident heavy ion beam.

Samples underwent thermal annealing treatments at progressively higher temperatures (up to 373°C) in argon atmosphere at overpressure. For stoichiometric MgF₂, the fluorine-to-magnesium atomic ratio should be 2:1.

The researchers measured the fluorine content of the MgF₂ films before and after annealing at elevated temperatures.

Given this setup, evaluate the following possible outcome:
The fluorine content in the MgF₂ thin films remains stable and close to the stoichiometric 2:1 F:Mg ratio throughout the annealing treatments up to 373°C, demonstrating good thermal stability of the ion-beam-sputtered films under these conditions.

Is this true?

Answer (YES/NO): YES